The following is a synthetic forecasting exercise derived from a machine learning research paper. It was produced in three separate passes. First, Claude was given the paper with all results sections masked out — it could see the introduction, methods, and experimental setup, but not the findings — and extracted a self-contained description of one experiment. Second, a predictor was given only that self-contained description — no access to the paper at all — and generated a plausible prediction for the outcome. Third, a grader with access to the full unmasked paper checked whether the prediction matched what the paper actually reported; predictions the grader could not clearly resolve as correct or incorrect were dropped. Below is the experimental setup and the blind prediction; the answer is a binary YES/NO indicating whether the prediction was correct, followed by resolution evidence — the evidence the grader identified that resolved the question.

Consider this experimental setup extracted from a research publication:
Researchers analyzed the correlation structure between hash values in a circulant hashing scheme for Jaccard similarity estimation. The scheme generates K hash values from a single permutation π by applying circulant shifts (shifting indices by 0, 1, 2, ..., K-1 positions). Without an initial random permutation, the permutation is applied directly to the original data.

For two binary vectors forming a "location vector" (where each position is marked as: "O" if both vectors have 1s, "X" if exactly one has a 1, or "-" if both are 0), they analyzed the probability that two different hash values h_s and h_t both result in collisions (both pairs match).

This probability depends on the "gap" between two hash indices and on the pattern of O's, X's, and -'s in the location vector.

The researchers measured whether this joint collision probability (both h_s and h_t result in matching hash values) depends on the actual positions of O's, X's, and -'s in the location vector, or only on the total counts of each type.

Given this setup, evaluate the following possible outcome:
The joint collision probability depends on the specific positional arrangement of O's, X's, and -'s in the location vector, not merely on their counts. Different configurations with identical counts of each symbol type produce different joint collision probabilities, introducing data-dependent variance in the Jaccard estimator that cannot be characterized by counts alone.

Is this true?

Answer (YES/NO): YES